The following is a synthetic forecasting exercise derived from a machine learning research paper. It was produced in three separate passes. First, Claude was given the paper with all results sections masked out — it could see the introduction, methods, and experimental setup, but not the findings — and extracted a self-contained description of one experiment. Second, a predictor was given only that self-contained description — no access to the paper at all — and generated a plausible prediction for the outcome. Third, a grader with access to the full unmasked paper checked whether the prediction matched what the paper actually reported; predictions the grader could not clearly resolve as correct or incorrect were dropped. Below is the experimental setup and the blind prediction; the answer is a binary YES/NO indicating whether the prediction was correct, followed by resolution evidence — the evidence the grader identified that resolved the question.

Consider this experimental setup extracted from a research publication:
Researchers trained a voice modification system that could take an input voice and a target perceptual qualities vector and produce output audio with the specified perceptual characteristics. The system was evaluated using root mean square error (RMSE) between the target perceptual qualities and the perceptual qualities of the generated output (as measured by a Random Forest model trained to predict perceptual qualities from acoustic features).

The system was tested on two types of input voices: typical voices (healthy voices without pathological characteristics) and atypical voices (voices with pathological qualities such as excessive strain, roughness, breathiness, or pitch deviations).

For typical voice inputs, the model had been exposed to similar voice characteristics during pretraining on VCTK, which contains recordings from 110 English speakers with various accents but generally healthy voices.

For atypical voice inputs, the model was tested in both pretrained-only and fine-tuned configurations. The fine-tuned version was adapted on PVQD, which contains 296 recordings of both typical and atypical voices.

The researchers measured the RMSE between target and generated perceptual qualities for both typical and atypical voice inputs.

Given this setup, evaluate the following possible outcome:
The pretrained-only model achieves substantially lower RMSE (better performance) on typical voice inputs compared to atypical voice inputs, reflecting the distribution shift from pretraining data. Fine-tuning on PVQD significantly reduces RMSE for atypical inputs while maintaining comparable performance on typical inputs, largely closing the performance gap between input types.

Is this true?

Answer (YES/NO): NO